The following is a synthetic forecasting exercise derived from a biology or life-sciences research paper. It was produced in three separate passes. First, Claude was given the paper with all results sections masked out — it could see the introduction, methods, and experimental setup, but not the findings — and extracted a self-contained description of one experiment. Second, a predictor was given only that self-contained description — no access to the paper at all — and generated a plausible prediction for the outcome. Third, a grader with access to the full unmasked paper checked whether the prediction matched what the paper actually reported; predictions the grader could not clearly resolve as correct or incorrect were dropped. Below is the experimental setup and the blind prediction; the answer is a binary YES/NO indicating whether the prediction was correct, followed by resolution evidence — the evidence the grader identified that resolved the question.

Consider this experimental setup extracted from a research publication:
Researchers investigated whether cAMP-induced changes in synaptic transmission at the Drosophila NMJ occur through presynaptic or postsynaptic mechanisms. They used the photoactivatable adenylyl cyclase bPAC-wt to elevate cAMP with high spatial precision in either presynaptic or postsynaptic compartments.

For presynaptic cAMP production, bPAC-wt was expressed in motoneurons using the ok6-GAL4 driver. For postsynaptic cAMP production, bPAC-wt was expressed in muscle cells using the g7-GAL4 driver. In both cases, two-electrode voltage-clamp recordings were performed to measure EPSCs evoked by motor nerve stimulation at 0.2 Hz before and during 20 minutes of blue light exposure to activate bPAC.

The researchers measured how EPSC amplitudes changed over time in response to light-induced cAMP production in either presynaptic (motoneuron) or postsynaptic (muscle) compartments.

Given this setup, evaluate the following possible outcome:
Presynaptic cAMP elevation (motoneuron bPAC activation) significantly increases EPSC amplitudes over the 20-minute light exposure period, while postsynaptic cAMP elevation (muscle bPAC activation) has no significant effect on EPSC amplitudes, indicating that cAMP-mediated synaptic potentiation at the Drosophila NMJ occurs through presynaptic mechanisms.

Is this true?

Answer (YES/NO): NO